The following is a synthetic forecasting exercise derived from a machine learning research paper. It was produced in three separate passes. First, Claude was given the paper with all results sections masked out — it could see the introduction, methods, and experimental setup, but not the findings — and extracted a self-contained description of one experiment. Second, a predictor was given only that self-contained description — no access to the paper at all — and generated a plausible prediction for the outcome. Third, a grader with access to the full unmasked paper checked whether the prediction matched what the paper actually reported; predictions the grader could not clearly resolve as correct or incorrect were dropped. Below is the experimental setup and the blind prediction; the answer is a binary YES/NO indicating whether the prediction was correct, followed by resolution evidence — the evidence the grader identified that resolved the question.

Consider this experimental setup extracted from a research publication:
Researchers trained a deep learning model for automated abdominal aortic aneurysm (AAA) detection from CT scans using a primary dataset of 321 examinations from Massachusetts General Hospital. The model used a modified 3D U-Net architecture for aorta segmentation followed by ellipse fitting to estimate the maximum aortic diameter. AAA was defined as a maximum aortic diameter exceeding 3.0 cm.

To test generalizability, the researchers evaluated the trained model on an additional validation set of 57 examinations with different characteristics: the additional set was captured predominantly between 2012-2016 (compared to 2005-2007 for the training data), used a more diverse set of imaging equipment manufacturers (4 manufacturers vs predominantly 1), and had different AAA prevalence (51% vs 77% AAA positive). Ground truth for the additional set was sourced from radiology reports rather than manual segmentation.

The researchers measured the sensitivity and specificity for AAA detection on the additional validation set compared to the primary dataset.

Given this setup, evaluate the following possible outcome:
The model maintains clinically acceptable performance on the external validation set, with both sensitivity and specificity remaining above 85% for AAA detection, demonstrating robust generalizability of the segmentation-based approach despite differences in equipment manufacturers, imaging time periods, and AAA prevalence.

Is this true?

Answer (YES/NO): NO